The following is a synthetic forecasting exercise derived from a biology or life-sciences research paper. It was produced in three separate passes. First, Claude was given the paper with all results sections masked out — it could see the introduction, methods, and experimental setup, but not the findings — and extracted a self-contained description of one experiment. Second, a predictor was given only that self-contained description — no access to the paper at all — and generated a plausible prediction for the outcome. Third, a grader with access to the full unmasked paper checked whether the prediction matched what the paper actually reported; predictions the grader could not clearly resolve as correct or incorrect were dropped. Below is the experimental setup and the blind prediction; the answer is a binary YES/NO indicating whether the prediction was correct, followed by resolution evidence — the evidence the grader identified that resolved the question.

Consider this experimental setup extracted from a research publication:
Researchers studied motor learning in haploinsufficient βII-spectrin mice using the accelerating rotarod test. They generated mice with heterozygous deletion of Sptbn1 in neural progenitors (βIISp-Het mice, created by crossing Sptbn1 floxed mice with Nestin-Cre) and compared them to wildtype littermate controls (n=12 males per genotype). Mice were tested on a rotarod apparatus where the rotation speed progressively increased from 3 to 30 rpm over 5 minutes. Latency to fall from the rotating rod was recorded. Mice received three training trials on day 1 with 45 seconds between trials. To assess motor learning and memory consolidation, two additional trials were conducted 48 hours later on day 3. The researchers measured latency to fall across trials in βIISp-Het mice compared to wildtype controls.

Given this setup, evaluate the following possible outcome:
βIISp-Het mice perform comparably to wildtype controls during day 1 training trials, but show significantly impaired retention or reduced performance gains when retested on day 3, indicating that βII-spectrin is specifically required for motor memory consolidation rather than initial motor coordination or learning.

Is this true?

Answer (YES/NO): NO